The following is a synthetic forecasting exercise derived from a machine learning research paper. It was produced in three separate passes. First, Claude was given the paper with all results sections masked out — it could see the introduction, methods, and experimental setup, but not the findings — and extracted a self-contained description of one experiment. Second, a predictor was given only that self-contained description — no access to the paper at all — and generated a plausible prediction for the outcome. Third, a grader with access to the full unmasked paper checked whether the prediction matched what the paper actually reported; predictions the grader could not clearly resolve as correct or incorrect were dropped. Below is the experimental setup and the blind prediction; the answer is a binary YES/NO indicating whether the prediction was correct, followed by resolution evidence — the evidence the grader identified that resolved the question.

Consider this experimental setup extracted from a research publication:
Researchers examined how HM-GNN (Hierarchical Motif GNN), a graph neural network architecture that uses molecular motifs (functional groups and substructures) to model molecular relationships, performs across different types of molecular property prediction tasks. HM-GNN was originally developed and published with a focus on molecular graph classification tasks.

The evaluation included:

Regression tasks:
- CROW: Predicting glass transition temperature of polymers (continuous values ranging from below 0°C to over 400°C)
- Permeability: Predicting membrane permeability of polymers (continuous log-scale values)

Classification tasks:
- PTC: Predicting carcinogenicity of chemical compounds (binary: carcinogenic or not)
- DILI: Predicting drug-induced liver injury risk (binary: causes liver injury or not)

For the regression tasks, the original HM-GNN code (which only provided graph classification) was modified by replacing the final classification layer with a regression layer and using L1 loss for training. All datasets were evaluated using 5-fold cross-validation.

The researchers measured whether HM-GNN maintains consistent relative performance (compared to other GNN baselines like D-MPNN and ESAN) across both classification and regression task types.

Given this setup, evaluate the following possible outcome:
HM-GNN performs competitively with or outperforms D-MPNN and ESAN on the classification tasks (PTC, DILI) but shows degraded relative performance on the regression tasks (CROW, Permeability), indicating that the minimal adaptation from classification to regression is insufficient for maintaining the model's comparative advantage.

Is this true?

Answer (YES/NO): YES